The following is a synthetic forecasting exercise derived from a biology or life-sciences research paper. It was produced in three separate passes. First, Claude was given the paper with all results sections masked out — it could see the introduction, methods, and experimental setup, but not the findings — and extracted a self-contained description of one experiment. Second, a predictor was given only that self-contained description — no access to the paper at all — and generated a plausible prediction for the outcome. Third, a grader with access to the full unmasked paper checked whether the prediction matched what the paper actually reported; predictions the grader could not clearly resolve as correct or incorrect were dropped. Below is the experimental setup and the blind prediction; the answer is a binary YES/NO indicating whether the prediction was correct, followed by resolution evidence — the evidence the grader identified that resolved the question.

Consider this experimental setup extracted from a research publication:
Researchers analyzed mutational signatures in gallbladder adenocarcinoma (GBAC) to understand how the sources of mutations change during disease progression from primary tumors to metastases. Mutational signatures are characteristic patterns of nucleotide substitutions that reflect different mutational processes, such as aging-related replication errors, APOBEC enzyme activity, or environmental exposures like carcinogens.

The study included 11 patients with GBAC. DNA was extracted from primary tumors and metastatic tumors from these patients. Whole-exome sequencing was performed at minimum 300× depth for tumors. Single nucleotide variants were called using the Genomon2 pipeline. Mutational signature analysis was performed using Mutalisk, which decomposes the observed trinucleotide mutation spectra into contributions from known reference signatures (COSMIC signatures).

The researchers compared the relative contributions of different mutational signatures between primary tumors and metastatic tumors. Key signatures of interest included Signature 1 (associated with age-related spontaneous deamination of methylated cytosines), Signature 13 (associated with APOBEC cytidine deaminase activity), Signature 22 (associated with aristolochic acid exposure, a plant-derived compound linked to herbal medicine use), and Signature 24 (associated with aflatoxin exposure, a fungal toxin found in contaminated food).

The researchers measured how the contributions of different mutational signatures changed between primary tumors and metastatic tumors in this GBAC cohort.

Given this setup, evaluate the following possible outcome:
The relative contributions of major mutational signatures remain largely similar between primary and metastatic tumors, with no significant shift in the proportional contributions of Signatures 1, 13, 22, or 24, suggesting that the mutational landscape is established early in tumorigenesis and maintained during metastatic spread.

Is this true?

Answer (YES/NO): NO